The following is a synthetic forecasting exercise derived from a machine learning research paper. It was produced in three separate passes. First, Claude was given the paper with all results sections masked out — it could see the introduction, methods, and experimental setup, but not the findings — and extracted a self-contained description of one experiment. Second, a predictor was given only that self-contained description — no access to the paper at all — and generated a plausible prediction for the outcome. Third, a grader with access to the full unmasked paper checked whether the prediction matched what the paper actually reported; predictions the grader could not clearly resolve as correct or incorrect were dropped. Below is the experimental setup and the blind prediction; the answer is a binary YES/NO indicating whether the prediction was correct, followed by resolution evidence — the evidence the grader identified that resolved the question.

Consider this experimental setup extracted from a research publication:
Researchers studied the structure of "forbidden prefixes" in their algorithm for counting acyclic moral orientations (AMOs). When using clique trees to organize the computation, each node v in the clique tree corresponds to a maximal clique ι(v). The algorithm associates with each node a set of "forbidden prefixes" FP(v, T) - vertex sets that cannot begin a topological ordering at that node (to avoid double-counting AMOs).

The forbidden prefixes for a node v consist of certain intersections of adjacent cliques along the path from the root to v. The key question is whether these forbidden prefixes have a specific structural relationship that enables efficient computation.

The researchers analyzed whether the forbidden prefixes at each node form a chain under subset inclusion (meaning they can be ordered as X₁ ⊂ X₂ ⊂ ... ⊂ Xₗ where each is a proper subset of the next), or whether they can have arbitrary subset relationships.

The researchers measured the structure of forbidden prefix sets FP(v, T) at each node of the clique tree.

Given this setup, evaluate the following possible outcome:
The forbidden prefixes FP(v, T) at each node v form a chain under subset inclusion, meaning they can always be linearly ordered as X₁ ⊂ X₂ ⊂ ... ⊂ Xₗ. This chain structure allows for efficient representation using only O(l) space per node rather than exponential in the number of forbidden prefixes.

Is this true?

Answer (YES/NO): YES